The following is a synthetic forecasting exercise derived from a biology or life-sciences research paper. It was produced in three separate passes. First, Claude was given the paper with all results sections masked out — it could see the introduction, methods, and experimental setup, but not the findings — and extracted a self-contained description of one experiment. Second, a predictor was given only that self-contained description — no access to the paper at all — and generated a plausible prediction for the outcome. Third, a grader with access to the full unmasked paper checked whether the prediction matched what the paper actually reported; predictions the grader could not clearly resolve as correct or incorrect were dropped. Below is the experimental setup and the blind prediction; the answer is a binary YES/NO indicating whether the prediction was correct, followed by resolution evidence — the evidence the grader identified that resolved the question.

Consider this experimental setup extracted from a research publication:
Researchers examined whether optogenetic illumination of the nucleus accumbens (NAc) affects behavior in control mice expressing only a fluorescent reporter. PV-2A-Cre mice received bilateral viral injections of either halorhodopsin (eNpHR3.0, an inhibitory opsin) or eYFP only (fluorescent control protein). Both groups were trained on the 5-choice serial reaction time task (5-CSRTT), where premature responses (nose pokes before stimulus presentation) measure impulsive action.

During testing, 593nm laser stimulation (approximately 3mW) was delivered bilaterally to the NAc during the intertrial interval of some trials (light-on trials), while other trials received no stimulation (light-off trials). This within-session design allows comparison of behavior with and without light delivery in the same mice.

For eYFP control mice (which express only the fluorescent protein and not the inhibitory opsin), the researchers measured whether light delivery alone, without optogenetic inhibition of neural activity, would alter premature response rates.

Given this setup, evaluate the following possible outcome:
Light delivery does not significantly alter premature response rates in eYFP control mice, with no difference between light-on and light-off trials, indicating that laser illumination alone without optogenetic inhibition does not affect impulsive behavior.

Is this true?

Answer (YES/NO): YES